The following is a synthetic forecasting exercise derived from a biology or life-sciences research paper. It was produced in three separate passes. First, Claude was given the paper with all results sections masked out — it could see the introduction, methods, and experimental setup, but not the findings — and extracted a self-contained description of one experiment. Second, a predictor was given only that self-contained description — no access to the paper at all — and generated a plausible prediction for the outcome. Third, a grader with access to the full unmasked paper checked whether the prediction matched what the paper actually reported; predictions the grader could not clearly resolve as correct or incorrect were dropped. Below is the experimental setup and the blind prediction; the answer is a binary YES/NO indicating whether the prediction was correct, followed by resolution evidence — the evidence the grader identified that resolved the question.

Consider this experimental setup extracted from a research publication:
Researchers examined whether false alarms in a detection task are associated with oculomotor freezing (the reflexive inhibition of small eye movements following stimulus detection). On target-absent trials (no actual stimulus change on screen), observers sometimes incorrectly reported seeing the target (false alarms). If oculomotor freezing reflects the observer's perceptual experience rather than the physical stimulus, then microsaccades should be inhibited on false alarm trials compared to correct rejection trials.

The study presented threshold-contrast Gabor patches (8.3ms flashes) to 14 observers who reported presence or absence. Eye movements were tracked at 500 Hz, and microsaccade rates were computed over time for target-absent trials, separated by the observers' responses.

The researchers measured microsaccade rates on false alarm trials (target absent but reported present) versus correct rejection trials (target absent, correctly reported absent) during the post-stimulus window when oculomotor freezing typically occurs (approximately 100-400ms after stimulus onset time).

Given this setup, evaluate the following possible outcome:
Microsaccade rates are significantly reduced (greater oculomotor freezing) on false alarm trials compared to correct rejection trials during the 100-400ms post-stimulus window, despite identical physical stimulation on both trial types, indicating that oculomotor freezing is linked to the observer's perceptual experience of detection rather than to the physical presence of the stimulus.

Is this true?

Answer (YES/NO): YES